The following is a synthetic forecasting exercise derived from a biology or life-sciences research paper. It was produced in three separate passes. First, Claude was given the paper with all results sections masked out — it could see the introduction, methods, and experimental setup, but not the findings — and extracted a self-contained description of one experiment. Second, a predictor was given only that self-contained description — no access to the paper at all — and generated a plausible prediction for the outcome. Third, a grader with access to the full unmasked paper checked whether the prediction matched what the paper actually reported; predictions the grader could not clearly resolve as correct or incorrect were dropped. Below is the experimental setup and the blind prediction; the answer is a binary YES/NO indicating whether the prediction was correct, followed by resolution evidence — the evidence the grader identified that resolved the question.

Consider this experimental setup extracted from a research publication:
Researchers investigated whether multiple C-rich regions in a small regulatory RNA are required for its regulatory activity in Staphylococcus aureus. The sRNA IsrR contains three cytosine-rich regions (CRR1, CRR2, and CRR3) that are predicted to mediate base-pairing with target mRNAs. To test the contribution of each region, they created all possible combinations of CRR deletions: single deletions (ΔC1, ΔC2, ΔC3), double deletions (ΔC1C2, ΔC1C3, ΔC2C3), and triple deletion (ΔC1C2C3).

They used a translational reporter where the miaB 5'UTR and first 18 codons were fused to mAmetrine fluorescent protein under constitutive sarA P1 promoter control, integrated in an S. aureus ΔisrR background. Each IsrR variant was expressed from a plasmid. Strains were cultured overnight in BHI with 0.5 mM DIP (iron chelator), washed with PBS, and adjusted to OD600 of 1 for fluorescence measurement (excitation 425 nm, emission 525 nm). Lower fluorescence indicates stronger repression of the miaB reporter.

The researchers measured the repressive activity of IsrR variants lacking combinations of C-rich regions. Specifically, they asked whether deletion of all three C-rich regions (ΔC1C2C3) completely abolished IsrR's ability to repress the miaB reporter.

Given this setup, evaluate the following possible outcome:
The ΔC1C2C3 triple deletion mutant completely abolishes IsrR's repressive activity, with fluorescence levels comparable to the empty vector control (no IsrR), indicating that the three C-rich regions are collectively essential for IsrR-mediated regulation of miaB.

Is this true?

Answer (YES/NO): YES